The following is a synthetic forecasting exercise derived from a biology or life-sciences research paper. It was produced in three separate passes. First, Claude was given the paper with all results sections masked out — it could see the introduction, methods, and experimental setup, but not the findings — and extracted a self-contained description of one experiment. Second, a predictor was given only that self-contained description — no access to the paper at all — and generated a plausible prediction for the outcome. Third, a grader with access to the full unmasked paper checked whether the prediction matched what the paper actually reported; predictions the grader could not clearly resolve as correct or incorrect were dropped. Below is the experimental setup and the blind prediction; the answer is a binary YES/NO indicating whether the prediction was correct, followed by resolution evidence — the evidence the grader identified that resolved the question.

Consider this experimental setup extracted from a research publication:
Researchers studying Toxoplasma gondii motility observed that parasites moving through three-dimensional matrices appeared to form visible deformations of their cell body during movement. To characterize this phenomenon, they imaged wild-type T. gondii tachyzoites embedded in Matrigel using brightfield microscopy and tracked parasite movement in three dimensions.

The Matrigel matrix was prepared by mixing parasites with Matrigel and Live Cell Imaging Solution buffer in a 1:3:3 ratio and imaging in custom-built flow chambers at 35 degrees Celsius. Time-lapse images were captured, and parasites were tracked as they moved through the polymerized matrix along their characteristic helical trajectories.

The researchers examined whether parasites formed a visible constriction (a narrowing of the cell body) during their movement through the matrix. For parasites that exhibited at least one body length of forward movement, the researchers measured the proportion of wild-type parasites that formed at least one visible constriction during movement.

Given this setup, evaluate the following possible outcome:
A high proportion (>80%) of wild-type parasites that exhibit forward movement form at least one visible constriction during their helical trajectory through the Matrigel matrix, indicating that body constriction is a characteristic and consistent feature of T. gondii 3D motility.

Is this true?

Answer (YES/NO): YES